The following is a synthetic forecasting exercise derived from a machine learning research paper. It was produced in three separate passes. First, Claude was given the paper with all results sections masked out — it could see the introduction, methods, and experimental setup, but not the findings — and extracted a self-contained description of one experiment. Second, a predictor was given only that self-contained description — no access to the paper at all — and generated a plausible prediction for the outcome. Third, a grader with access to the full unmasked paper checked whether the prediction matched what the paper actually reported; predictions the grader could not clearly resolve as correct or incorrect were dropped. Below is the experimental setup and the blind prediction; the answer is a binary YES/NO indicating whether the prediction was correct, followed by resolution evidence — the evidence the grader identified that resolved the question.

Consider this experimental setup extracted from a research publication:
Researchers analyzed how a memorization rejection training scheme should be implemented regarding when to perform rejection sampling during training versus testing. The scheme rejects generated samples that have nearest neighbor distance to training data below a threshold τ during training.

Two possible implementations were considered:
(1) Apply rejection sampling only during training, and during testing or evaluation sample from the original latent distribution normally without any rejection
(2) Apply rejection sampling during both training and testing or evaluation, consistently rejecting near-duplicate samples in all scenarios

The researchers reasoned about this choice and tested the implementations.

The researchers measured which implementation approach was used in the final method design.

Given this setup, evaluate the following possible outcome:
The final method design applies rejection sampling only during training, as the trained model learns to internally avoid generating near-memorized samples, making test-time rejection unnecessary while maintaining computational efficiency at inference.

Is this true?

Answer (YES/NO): YES